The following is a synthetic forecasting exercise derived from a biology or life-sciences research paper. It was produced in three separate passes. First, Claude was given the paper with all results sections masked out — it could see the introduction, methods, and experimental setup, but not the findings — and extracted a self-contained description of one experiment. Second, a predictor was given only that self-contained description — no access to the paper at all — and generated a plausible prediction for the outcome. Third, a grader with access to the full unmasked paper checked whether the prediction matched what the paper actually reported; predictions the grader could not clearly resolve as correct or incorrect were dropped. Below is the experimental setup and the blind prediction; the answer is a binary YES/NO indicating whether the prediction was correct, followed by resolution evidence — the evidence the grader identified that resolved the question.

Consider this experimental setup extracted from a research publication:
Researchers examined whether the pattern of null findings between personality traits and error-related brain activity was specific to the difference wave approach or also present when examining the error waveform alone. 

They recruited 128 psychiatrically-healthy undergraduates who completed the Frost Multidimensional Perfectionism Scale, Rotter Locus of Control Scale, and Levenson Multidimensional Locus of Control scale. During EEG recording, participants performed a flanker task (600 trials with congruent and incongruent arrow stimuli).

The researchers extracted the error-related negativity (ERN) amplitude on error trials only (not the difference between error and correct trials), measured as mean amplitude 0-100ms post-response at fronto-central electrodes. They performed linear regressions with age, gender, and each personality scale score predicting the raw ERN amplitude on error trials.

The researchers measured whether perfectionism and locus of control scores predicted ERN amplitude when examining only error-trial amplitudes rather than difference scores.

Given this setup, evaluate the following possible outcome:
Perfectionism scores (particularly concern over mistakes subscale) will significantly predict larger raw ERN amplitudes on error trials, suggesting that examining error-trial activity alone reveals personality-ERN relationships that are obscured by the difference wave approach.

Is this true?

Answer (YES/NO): NO